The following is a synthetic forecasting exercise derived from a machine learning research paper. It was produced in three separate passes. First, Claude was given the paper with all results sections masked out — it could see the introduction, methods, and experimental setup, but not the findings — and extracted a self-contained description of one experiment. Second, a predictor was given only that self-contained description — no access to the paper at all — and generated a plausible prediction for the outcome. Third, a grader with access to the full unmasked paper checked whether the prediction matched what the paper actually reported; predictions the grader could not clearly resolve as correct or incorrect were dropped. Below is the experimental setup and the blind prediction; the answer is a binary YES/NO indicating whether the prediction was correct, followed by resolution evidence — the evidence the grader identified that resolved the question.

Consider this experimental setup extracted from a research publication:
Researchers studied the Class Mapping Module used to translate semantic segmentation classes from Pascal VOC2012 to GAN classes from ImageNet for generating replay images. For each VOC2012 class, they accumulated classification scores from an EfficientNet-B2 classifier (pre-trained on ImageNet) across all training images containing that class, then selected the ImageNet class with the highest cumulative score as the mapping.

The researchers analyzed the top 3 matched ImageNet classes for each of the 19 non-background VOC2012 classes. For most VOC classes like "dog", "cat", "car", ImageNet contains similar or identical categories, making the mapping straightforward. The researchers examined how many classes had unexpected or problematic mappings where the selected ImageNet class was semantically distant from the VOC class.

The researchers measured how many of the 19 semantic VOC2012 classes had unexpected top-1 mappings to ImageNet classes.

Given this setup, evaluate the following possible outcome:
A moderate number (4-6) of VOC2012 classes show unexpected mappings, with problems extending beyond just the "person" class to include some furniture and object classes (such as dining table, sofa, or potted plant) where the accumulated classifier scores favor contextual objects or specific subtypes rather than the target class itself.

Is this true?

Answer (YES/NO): NO